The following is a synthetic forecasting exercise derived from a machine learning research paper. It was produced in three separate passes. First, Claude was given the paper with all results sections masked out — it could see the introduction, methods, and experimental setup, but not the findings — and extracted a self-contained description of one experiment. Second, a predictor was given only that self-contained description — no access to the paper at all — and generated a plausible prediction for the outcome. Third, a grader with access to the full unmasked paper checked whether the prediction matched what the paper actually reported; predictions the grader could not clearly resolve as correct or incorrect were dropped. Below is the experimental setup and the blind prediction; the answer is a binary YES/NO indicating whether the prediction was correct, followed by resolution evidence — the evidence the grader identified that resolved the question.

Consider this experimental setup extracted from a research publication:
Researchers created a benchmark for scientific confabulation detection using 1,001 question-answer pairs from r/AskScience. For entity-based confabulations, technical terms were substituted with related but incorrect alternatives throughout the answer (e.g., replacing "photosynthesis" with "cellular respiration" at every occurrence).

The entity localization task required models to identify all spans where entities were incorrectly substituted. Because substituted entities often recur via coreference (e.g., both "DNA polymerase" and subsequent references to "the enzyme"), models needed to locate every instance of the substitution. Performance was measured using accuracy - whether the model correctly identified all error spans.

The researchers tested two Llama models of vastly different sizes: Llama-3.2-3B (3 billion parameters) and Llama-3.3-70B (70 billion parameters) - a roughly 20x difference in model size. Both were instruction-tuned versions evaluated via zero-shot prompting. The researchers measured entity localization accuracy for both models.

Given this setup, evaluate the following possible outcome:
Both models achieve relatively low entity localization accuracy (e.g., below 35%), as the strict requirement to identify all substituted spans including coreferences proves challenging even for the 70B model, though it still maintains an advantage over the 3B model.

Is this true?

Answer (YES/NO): YES